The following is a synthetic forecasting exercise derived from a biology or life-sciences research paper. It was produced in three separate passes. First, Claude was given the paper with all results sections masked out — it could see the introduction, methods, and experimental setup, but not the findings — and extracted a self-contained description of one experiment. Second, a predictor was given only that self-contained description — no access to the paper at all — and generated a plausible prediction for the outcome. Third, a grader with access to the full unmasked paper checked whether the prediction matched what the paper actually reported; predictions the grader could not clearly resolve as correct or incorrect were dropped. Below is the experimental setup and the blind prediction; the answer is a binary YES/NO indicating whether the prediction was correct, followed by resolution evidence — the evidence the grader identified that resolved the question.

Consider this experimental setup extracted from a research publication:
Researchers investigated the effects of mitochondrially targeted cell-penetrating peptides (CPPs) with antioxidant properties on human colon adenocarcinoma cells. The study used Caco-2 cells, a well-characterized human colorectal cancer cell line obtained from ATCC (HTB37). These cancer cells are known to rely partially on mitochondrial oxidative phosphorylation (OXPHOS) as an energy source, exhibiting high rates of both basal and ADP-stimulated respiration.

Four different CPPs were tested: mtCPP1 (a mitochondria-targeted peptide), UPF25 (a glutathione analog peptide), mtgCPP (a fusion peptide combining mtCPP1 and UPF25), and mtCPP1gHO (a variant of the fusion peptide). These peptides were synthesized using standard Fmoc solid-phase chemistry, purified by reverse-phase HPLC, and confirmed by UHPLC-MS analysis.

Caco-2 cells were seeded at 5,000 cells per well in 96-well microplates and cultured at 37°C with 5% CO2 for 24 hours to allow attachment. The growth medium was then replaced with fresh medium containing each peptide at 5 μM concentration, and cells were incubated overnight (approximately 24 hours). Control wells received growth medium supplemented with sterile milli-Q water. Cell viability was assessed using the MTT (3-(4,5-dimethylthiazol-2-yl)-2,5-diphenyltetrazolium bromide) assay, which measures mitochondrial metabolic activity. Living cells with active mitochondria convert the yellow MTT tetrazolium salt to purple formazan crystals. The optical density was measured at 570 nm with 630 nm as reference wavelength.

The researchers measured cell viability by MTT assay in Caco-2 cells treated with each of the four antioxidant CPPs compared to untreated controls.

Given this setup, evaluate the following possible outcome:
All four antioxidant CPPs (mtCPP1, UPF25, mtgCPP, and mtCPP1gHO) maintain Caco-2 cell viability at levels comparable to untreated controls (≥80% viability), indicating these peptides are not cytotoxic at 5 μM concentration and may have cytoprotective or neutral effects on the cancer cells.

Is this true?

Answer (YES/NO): YES